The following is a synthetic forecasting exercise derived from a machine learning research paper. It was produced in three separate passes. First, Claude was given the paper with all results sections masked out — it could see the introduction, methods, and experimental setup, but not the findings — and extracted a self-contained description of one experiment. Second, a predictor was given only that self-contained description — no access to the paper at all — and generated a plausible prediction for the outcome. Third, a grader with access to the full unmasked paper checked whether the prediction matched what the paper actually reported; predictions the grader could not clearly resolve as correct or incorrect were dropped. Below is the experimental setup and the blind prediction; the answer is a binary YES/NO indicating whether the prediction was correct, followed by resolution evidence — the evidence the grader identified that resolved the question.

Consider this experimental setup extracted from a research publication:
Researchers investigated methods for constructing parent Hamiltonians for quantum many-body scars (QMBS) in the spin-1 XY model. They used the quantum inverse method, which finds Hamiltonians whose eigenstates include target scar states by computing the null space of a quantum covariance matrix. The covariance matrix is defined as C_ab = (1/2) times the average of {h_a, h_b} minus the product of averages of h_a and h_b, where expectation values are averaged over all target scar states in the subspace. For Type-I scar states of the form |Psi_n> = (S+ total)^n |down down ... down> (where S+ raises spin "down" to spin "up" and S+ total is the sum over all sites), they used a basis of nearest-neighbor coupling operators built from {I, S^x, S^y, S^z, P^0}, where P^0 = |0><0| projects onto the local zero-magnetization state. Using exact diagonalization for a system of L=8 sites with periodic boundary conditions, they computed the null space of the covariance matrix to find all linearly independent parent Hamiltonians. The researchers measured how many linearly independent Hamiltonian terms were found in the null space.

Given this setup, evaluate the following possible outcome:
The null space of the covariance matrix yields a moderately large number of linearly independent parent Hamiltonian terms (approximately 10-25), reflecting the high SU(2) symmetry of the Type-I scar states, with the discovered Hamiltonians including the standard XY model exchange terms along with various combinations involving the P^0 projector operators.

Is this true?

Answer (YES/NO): NO